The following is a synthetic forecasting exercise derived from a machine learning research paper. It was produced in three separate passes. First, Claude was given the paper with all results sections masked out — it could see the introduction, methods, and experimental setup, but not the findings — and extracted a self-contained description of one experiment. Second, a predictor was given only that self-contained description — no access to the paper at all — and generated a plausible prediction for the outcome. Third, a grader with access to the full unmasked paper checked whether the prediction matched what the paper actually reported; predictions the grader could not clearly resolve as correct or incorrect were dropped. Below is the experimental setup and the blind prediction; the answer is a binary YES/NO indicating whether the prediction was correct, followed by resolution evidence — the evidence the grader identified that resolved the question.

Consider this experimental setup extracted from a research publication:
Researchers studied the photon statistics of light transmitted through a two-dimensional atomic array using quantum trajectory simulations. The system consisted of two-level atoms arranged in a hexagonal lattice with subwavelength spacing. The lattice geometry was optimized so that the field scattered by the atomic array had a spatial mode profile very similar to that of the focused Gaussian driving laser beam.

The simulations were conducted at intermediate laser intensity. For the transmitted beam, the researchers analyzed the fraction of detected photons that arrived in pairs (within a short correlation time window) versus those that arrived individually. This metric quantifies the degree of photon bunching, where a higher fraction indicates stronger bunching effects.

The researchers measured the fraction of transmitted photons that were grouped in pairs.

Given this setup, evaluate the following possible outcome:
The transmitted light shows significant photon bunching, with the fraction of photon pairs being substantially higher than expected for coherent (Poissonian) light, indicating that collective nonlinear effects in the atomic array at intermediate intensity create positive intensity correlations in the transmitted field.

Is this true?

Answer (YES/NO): YES